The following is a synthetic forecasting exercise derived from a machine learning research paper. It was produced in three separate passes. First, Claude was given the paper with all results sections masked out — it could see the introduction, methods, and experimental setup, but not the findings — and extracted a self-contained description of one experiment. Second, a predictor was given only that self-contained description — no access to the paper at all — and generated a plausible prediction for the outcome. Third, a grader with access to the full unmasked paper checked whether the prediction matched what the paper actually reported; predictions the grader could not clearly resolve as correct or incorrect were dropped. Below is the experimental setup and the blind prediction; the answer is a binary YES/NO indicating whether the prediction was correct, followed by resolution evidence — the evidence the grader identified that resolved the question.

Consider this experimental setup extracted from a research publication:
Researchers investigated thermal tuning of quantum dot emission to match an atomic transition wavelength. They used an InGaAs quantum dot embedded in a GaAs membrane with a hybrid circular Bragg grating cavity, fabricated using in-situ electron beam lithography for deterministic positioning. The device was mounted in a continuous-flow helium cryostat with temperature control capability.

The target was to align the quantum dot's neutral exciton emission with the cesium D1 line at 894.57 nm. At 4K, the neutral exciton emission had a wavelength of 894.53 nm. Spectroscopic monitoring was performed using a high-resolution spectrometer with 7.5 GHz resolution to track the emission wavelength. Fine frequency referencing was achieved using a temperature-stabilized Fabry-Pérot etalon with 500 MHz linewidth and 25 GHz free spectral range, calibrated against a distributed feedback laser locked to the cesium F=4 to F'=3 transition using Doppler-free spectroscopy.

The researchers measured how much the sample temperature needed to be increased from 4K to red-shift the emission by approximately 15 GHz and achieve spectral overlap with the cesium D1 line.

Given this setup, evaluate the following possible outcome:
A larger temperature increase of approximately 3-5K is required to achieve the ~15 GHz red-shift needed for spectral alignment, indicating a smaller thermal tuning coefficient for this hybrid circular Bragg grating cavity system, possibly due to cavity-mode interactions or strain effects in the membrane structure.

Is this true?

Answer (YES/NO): NO